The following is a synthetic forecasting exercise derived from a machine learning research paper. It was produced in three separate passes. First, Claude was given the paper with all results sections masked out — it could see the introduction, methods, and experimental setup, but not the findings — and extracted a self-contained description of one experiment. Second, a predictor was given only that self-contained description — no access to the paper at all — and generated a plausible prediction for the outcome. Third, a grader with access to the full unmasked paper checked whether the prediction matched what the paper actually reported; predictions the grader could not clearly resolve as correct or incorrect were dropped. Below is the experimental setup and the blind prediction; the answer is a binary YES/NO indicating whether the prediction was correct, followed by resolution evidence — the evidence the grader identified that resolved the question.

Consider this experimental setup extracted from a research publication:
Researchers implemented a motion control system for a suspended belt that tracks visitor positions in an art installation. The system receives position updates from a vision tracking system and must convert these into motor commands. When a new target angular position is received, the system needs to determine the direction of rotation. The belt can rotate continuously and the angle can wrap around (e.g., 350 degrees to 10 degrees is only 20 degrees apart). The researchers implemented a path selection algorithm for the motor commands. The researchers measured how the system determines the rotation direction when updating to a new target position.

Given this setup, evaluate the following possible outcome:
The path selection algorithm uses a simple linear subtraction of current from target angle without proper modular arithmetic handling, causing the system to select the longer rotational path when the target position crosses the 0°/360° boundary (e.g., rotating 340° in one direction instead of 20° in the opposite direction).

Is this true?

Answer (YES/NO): NO